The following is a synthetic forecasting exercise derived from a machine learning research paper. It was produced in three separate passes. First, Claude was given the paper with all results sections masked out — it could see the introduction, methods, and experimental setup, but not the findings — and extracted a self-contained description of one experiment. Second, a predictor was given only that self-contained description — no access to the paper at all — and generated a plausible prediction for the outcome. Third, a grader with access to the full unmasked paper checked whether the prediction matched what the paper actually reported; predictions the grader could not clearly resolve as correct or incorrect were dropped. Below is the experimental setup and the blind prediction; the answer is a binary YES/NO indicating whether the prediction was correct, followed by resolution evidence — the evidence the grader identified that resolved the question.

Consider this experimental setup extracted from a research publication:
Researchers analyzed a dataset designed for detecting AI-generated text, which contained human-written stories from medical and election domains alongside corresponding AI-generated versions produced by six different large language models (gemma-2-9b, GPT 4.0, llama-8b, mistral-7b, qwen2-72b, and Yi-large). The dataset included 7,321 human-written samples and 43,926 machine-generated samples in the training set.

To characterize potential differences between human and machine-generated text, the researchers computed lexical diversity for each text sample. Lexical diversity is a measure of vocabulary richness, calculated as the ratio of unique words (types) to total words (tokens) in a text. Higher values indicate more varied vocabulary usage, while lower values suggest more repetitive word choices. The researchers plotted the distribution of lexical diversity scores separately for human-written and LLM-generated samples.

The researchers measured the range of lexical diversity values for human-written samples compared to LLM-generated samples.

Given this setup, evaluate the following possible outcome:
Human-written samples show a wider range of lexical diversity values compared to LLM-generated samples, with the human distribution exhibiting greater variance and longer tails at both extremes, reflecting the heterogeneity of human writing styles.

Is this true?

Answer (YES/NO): YES